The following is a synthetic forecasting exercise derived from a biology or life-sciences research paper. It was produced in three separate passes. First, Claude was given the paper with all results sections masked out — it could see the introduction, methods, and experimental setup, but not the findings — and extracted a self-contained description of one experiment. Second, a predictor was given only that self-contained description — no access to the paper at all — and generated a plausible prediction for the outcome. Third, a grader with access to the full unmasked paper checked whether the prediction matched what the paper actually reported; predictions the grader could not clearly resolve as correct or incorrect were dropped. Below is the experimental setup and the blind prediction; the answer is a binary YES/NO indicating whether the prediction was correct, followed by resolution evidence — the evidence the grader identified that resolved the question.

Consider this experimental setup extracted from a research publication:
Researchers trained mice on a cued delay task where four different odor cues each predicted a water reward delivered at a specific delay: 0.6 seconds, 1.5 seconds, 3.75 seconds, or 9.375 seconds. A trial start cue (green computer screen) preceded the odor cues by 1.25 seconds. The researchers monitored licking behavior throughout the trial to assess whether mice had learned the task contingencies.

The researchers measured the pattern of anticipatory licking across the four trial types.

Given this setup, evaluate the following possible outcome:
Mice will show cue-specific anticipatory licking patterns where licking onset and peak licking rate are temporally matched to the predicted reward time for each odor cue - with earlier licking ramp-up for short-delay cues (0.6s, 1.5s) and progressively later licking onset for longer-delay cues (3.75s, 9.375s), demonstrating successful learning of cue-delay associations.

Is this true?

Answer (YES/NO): YES